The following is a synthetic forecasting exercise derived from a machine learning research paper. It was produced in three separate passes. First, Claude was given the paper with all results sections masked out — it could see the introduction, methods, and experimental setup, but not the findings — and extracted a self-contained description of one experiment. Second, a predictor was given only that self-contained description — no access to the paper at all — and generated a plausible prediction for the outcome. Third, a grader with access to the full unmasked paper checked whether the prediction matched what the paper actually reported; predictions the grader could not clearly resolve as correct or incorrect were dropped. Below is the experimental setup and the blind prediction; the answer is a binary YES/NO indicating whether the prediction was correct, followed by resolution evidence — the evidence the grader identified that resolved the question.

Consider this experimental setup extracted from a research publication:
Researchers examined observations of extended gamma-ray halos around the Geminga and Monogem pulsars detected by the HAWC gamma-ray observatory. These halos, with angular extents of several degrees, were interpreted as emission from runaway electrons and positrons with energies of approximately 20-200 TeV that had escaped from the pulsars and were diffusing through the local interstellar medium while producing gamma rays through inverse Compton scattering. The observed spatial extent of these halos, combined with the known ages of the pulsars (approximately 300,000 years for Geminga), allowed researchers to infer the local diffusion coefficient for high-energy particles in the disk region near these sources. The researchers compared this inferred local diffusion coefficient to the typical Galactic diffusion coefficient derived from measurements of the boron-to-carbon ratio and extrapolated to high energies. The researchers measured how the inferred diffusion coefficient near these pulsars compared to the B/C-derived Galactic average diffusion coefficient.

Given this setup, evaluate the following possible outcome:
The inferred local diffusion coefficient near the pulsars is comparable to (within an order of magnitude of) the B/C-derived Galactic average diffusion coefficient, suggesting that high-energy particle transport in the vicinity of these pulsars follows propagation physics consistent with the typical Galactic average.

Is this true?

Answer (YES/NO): NO